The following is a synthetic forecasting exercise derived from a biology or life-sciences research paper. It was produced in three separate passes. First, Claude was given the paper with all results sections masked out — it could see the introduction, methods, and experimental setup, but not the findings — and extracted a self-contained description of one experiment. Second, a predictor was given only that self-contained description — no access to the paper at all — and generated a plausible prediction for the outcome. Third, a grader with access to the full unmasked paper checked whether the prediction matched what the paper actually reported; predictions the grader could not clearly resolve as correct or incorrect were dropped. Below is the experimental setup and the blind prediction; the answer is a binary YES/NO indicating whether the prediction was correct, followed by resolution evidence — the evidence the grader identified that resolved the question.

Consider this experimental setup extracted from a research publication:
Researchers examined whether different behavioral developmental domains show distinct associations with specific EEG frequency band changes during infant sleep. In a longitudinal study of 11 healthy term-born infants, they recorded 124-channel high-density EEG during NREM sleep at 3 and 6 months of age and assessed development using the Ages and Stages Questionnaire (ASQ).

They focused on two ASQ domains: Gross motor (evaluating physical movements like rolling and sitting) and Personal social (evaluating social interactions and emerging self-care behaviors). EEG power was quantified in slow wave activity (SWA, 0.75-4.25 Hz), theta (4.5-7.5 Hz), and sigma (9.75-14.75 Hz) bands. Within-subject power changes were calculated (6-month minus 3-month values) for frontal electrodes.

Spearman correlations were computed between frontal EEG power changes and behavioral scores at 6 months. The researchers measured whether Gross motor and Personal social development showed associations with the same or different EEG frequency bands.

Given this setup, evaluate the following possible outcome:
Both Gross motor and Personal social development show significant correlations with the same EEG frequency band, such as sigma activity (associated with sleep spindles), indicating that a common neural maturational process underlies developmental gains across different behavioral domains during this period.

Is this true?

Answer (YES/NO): NO